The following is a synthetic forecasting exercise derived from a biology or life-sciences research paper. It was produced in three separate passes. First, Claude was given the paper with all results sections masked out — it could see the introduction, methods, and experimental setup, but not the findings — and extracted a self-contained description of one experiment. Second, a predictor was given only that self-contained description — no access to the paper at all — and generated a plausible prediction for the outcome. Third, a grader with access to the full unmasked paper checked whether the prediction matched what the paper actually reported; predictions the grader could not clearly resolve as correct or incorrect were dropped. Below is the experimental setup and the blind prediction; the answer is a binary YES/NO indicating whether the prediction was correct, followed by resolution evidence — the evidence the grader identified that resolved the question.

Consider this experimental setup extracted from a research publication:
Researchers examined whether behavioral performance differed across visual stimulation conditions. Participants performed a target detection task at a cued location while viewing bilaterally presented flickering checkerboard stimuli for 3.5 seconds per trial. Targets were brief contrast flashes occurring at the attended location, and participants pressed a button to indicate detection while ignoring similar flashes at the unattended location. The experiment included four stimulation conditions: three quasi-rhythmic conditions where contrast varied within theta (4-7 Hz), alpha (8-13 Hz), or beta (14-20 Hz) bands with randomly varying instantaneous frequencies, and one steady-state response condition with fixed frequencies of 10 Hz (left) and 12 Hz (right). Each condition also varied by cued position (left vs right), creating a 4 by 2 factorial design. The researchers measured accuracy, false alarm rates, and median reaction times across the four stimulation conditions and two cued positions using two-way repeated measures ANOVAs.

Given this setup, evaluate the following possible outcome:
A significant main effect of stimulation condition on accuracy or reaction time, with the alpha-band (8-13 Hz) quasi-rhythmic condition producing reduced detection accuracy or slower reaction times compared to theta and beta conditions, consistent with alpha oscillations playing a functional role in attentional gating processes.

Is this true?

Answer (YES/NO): NO